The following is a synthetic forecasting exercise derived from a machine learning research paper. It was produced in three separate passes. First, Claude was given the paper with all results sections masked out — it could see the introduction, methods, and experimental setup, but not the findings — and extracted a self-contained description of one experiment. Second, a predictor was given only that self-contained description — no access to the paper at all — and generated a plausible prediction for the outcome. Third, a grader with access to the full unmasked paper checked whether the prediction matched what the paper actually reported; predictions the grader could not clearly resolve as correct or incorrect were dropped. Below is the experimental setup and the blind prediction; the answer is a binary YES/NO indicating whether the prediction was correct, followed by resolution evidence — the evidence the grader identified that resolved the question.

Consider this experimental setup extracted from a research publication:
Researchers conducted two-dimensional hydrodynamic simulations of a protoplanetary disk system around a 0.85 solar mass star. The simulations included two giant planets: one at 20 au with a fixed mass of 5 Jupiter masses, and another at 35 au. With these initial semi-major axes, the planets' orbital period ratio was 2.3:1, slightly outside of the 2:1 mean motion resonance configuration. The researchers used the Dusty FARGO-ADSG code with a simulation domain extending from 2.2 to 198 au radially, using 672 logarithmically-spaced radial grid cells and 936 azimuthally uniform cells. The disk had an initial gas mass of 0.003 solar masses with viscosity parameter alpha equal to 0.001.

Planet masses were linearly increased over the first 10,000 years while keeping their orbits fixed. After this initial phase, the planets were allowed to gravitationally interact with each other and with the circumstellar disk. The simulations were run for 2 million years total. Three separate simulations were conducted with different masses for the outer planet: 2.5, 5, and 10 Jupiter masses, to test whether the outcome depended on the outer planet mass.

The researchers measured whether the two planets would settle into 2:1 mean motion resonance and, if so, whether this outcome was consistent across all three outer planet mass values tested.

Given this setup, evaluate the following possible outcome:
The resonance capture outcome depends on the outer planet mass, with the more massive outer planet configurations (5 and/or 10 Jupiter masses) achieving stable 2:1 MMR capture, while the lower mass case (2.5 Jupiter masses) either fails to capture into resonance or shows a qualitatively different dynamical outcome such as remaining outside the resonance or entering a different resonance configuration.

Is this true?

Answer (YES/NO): NO